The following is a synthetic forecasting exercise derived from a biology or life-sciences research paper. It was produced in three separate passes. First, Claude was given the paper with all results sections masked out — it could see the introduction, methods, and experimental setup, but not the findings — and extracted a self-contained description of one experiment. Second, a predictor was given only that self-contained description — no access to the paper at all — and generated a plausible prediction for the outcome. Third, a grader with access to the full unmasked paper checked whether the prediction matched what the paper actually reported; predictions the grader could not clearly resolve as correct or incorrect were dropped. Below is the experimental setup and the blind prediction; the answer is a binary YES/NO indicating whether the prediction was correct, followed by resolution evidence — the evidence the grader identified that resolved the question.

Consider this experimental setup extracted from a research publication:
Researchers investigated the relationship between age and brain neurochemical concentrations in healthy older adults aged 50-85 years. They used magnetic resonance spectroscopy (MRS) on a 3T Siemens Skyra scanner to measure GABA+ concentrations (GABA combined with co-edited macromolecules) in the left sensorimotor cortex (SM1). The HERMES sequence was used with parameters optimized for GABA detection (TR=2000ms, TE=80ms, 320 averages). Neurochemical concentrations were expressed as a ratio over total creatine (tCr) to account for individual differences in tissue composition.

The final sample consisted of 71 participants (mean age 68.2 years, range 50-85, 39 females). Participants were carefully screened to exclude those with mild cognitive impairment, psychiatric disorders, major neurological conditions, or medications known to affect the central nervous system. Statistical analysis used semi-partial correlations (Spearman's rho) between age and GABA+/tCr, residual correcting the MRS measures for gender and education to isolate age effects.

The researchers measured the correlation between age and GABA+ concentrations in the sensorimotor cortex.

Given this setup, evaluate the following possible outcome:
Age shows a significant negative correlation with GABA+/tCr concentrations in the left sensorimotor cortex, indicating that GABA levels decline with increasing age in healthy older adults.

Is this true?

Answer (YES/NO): NO